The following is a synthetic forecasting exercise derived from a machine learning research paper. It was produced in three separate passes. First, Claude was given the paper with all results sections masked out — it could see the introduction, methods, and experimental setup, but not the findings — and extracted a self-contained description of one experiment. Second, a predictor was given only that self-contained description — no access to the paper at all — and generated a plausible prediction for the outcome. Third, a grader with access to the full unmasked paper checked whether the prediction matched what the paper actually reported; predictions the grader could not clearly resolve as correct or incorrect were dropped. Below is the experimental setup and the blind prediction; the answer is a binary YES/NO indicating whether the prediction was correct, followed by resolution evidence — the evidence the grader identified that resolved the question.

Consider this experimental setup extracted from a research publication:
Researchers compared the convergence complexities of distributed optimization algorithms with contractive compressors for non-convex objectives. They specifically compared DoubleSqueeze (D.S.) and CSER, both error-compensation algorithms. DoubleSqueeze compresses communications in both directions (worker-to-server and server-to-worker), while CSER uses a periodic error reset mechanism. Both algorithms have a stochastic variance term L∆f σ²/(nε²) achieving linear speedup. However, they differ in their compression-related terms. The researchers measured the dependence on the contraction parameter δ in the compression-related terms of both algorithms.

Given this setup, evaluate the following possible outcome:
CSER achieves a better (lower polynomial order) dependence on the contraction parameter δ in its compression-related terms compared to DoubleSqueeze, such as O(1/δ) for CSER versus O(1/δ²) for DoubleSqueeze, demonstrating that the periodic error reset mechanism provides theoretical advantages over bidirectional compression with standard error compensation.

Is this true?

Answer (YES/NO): YES